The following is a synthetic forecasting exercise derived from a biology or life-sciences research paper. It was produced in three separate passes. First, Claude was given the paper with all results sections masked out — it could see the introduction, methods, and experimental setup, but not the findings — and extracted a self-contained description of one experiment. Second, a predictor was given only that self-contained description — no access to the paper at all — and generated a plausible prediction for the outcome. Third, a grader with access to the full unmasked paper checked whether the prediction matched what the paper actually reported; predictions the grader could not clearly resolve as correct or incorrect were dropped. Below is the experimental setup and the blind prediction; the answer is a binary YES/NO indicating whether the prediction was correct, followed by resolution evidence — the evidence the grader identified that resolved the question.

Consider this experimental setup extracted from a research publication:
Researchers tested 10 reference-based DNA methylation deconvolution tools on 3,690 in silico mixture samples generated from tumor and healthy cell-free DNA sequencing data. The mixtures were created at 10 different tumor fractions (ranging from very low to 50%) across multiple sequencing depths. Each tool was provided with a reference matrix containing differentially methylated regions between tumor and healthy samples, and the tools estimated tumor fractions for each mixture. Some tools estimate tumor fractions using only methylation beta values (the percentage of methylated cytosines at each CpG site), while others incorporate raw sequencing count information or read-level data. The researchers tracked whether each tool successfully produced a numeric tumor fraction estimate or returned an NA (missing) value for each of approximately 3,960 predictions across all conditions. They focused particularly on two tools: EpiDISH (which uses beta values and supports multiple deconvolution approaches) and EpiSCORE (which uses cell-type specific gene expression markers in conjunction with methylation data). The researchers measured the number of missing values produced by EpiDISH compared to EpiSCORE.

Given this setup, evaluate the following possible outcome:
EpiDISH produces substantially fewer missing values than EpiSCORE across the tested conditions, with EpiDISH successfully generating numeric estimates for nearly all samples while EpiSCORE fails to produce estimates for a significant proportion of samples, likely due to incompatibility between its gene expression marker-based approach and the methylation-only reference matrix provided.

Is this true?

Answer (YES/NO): NO